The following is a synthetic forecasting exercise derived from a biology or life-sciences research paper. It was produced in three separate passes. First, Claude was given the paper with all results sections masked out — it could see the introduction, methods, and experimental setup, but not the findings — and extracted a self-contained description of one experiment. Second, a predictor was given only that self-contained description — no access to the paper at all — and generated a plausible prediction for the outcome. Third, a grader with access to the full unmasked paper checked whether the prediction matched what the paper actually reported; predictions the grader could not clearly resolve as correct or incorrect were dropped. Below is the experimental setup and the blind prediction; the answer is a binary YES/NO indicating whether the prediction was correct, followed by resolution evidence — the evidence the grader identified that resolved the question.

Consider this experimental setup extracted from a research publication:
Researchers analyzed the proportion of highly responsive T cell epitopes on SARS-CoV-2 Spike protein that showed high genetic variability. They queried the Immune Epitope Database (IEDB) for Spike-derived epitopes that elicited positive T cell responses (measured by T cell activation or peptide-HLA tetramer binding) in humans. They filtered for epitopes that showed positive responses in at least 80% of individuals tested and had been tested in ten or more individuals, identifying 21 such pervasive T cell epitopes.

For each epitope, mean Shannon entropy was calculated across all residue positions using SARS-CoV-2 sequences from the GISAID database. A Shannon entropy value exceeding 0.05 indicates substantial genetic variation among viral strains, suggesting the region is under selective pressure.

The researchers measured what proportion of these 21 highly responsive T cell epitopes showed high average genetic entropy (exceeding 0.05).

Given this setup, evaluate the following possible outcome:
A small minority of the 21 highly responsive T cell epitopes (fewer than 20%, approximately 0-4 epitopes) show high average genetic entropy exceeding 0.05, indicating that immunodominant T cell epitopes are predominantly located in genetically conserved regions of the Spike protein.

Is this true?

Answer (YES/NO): NO